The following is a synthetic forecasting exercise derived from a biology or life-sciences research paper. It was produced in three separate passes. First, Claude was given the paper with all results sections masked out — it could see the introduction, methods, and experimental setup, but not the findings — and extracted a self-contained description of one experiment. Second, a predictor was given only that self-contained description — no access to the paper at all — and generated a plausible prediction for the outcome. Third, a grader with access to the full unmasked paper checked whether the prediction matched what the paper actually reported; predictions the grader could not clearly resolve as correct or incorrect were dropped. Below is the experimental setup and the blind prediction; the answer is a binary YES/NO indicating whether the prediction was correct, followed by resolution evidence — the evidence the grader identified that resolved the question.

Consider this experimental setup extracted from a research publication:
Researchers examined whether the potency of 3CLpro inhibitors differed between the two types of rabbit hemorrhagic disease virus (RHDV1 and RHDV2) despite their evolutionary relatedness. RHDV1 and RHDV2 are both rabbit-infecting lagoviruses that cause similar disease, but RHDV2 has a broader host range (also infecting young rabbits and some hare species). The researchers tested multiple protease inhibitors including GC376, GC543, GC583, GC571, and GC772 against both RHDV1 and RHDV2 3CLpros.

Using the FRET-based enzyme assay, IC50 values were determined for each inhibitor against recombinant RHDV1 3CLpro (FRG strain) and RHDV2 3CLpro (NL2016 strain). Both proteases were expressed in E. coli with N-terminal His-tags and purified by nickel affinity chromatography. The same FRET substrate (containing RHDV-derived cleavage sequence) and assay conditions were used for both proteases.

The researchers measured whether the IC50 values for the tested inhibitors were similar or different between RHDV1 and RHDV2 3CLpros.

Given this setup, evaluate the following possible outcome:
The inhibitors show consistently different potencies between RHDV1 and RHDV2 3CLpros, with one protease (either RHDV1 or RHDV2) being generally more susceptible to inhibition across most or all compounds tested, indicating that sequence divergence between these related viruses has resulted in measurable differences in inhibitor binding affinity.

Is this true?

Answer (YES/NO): NO